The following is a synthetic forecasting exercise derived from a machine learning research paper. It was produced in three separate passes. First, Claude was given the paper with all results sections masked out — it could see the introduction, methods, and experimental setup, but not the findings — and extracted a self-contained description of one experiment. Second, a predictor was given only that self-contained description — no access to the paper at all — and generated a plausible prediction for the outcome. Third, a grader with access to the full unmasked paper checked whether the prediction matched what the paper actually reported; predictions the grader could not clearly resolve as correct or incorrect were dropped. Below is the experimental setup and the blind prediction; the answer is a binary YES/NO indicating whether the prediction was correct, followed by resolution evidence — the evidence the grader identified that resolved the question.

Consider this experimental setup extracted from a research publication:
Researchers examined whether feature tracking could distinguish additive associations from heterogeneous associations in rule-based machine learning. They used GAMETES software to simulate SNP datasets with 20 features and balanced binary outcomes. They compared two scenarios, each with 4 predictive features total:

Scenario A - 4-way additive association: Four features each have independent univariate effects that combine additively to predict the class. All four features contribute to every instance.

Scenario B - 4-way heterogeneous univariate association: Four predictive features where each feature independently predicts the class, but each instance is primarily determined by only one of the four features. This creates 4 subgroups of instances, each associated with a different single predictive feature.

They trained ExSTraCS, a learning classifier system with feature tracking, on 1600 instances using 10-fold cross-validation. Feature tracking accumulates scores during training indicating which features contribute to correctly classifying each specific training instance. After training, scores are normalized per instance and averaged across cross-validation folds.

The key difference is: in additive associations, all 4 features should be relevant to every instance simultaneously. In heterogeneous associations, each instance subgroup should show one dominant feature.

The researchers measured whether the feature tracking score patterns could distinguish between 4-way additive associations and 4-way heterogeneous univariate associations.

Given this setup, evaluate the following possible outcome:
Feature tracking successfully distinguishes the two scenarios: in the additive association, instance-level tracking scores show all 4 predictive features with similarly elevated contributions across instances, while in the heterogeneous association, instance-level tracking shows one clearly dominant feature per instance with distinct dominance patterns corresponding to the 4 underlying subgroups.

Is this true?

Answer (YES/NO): NO